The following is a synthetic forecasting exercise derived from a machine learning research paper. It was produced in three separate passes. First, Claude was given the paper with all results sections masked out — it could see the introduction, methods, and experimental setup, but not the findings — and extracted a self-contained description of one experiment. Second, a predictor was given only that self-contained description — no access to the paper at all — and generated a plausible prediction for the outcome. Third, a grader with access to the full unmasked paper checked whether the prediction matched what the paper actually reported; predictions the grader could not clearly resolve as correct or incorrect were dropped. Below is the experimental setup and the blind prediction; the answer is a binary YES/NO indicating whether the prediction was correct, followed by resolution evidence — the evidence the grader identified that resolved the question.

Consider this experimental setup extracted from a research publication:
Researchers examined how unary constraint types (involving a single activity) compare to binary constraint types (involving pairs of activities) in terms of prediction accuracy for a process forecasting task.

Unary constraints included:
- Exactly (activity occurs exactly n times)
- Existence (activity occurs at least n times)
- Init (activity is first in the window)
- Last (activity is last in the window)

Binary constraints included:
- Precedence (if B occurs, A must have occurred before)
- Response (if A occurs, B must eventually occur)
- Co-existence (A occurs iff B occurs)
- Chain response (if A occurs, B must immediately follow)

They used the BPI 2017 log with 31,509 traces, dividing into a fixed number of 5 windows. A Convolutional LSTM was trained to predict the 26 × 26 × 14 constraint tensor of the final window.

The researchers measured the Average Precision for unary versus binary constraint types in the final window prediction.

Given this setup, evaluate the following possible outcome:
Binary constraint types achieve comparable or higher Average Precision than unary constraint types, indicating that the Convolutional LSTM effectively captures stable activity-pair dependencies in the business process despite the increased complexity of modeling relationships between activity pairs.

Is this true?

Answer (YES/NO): NO